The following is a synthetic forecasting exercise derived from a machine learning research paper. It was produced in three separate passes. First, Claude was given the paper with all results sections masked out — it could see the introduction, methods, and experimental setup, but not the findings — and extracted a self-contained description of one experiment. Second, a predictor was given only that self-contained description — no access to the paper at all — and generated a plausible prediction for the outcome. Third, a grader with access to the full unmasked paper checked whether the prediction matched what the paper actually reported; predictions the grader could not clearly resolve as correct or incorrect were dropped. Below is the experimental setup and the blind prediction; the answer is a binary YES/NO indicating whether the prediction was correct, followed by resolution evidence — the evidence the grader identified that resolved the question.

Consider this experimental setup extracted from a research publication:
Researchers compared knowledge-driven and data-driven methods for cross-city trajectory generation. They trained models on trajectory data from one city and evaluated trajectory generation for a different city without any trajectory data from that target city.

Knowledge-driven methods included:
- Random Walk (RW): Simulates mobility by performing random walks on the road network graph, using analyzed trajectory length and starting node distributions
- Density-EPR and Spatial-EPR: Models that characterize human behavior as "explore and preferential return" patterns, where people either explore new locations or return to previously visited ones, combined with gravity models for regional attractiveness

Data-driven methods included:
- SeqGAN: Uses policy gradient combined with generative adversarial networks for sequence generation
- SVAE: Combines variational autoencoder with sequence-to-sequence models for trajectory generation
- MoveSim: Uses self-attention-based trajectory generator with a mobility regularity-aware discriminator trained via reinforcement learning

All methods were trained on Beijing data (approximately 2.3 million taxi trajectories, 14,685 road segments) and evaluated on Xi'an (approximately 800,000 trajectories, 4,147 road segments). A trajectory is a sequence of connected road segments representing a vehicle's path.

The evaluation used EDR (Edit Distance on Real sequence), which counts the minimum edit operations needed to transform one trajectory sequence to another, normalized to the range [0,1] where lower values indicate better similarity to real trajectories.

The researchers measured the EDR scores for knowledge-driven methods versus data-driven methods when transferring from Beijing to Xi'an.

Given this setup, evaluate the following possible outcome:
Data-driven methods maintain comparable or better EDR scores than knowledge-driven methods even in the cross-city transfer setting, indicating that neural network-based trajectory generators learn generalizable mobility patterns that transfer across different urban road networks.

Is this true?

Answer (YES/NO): NO